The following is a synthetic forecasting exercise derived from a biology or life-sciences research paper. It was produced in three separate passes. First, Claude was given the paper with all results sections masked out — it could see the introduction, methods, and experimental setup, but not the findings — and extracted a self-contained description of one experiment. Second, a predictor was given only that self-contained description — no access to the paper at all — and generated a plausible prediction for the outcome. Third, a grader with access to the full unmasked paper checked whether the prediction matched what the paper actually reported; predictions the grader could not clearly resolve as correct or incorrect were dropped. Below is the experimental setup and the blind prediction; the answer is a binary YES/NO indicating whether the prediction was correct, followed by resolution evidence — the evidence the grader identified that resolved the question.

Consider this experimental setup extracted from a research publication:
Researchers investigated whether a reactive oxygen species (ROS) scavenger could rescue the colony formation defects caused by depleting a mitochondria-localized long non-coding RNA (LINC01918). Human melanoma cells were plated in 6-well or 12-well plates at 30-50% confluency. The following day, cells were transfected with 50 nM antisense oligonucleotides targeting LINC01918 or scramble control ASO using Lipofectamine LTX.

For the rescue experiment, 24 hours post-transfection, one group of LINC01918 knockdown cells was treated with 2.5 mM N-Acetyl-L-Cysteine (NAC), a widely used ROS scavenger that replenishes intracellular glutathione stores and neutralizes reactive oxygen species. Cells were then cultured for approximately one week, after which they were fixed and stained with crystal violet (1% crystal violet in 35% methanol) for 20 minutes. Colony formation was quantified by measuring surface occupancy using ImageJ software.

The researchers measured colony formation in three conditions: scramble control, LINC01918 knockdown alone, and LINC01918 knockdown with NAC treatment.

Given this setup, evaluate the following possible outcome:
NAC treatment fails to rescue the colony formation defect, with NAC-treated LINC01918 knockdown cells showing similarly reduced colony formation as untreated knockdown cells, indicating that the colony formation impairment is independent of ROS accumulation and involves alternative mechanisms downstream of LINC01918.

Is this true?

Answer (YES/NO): NO